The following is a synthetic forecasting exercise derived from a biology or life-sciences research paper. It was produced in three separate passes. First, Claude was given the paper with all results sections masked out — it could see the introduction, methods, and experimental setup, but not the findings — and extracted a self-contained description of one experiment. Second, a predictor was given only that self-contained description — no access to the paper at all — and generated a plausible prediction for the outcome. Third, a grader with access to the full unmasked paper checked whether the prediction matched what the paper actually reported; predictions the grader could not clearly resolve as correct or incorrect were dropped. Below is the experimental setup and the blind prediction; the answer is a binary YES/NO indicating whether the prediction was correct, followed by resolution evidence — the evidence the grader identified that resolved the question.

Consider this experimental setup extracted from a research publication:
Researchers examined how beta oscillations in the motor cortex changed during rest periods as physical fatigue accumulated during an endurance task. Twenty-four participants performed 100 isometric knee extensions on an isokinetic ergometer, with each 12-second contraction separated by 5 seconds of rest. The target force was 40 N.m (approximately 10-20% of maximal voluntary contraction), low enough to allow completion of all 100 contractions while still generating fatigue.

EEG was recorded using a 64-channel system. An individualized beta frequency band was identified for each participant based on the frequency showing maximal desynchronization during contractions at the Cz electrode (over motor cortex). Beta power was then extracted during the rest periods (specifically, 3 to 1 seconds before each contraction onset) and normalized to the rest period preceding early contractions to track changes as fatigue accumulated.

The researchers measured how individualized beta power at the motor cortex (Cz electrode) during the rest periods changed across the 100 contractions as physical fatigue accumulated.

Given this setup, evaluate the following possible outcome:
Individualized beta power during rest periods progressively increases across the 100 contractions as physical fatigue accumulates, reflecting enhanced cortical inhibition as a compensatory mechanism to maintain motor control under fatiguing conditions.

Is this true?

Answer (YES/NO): NO